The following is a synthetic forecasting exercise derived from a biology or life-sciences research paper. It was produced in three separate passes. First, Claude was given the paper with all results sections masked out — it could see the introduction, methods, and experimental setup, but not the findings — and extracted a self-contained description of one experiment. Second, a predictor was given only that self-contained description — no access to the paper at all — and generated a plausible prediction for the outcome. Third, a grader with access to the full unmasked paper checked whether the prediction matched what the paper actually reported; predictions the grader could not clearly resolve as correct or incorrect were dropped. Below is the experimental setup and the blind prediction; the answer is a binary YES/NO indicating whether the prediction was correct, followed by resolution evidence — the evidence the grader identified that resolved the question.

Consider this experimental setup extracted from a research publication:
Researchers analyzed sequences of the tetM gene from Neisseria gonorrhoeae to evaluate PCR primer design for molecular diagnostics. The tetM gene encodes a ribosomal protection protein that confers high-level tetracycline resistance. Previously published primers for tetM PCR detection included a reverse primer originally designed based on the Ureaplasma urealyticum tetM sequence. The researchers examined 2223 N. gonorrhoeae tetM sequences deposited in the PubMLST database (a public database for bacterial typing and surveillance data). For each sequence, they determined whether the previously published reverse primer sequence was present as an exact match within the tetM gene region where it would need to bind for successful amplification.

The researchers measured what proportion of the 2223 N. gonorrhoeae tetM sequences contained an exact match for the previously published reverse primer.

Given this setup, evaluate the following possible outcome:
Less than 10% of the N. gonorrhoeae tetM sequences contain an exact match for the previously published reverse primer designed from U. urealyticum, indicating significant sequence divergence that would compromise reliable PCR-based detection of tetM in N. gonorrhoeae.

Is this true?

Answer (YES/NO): NO